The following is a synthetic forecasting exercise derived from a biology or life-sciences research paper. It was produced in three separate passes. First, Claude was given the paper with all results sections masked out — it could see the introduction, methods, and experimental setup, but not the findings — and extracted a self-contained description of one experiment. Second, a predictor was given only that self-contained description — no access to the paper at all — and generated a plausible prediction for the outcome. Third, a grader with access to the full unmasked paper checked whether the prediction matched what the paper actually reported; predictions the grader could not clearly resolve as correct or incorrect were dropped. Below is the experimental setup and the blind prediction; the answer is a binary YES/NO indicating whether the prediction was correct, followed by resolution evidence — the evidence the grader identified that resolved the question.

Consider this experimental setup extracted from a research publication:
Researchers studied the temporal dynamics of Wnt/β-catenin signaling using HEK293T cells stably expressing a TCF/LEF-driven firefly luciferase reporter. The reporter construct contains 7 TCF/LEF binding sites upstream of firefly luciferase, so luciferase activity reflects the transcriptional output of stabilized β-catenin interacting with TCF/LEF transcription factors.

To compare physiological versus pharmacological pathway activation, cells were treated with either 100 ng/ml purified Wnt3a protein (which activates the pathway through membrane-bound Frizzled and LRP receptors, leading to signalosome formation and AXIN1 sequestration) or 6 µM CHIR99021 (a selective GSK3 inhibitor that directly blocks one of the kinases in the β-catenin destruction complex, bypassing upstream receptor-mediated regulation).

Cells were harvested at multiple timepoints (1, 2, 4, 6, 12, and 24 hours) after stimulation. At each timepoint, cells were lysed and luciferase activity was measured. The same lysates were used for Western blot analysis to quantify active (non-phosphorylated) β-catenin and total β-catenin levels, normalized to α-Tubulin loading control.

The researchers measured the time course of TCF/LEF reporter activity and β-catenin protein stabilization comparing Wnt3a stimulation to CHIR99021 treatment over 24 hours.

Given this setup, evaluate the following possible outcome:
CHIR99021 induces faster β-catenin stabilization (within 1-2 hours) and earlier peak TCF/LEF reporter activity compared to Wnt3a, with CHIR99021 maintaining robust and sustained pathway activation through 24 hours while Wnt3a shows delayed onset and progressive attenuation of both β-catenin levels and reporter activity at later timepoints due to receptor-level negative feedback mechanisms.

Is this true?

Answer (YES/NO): NO